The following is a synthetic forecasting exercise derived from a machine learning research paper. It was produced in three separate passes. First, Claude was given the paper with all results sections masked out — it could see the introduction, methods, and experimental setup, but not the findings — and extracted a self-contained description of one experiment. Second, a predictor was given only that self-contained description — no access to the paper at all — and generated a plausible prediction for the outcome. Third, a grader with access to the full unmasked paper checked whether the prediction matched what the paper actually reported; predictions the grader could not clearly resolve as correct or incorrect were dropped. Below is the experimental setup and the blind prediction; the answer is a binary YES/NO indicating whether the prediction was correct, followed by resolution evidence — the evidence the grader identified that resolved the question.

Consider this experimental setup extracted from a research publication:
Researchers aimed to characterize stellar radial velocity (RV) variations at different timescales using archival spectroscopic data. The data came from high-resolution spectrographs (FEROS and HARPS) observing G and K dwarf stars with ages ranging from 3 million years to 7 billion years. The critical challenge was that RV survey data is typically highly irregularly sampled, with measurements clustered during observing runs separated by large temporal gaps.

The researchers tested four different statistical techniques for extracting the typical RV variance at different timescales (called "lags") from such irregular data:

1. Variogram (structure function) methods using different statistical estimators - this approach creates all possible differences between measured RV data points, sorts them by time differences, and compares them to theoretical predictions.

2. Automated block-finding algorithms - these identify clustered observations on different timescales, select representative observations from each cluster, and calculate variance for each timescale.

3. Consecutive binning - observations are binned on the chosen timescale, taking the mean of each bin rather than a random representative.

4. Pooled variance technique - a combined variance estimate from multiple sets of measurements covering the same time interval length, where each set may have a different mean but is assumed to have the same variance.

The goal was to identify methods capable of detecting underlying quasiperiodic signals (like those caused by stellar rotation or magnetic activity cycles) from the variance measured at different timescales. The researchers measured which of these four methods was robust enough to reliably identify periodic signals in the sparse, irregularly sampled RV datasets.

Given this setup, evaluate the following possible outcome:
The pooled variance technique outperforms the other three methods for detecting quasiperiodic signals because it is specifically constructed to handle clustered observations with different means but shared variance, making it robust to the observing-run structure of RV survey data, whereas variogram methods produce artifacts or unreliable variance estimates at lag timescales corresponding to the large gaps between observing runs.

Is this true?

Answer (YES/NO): YES